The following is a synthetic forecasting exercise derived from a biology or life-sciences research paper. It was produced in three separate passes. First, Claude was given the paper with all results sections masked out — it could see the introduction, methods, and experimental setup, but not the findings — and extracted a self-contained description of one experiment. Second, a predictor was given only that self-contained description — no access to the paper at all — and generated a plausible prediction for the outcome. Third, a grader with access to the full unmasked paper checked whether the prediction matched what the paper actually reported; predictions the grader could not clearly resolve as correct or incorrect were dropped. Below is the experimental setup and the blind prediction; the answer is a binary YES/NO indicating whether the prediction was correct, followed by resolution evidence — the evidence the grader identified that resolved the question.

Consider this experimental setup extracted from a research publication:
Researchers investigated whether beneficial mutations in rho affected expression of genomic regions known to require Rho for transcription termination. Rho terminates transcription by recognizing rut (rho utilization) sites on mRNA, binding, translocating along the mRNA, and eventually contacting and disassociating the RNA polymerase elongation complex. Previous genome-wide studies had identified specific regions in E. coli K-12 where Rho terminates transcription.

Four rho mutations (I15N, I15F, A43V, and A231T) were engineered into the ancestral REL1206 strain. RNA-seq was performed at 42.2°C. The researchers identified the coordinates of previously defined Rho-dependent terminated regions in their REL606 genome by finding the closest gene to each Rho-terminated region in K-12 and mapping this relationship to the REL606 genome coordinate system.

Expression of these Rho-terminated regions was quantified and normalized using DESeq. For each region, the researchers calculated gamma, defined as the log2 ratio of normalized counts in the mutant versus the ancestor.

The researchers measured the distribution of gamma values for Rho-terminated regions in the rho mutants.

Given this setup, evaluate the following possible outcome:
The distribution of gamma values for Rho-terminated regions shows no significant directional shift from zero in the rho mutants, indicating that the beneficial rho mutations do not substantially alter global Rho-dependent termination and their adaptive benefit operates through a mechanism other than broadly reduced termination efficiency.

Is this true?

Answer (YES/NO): NO